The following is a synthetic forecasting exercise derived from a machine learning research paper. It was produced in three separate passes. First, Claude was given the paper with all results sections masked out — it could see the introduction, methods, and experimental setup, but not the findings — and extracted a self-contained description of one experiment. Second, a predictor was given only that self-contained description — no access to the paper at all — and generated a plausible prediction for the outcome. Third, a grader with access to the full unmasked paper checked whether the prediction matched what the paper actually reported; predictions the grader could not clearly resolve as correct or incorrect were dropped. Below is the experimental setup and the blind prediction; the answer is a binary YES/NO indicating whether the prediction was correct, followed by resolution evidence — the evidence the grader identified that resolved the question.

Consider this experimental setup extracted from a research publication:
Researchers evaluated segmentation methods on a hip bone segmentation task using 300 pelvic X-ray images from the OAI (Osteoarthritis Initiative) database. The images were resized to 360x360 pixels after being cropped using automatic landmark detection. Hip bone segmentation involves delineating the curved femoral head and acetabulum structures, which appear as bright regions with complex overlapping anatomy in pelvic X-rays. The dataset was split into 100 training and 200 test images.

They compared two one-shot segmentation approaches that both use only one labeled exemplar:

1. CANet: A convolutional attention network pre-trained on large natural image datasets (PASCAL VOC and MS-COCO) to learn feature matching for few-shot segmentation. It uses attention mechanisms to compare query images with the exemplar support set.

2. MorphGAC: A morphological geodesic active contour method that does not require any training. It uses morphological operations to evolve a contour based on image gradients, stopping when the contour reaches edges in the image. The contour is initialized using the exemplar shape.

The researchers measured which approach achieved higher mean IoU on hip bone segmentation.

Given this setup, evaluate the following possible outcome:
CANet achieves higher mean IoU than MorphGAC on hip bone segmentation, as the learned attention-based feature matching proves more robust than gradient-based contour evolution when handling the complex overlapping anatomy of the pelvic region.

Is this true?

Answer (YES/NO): NO